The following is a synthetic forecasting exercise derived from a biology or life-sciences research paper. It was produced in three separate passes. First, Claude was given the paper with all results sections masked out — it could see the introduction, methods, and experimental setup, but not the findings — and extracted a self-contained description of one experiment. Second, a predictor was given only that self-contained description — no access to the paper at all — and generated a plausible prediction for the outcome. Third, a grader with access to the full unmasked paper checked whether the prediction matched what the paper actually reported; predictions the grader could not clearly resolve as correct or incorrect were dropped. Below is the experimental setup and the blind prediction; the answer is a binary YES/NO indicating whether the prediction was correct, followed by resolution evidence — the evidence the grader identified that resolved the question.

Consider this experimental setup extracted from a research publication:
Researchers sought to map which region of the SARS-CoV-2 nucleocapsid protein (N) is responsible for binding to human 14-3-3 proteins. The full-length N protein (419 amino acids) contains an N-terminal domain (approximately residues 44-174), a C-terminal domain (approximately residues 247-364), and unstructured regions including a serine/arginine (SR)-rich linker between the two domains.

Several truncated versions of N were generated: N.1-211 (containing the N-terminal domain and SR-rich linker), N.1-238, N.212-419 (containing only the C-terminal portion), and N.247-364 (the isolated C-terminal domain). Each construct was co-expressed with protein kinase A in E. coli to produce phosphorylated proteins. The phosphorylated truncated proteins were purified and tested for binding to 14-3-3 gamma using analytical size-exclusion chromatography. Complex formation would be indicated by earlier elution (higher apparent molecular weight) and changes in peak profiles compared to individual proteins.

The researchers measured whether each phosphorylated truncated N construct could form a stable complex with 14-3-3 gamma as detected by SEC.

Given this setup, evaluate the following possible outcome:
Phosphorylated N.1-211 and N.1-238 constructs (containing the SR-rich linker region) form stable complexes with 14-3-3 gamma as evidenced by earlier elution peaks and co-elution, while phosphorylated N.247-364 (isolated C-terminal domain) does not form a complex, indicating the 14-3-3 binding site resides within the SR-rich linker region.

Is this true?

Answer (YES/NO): YES